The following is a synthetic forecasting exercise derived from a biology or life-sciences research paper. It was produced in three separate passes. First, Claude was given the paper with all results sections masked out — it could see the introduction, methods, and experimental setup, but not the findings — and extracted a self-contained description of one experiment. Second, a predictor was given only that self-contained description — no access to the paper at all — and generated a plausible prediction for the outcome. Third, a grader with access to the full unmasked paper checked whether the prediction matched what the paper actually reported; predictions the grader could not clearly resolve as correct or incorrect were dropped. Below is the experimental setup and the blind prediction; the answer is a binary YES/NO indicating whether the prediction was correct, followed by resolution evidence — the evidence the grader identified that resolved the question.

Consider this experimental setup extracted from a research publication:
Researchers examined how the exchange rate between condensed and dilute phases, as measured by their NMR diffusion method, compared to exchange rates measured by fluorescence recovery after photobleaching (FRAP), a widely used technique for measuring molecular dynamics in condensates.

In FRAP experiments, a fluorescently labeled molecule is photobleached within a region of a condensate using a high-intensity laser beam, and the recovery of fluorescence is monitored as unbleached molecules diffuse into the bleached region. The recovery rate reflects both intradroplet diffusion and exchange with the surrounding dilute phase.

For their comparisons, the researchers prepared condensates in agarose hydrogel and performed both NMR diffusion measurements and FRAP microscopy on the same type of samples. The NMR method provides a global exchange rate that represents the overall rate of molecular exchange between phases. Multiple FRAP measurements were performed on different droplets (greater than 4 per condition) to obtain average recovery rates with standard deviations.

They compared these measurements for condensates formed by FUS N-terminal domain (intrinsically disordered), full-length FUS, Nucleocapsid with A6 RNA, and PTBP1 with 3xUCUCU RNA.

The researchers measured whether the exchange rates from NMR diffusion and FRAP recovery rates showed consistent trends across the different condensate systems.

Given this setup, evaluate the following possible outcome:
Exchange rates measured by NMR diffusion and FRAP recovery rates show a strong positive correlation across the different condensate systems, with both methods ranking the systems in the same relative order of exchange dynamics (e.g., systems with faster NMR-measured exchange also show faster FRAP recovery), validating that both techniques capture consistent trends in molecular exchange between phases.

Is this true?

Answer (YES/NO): NO